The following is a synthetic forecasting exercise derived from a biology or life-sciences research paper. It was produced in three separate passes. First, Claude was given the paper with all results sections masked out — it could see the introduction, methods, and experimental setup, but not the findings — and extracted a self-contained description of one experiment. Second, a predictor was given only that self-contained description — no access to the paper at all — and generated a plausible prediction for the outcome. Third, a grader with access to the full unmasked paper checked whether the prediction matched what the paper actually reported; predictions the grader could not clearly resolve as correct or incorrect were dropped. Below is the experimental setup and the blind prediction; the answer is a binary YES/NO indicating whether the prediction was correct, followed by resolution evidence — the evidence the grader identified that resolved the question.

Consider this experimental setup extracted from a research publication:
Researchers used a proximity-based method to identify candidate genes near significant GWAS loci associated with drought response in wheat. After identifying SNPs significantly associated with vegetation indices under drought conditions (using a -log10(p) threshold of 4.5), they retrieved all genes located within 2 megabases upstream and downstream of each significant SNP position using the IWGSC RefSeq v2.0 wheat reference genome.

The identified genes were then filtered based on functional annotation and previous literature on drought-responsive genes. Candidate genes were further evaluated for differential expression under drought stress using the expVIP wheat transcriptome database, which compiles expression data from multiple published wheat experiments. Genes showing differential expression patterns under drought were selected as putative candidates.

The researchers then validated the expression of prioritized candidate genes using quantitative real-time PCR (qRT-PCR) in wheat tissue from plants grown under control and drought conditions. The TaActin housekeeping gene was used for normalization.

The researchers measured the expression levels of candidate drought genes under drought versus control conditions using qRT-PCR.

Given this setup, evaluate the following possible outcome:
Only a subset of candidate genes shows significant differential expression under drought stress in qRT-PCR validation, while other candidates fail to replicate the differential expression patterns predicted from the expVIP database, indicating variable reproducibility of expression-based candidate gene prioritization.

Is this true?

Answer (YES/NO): NO